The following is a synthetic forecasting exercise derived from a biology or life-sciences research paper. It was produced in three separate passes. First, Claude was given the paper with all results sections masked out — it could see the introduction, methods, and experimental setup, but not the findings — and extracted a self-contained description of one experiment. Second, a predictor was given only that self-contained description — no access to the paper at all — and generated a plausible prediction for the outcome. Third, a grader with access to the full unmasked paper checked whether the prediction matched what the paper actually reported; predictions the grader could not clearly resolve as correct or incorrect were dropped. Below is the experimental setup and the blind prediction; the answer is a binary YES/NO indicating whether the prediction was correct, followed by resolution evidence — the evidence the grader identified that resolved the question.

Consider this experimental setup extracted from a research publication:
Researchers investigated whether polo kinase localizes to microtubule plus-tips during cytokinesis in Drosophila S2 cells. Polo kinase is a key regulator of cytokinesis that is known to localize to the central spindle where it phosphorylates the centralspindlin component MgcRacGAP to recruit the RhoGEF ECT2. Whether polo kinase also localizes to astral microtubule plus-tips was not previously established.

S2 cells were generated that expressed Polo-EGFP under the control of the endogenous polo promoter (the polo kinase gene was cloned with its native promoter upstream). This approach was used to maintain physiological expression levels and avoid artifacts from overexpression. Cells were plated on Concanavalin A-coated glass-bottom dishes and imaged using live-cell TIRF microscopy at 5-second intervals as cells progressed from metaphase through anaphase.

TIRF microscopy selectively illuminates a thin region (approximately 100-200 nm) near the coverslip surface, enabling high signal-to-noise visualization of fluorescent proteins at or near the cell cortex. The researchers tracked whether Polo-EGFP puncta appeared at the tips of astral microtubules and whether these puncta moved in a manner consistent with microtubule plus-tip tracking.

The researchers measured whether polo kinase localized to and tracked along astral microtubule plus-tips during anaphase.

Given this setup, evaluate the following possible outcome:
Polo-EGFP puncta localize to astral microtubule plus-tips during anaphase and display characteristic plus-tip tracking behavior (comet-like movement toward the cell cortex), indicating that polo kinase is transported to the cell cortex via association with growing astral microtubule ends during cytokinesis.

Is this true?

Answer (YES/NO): YES